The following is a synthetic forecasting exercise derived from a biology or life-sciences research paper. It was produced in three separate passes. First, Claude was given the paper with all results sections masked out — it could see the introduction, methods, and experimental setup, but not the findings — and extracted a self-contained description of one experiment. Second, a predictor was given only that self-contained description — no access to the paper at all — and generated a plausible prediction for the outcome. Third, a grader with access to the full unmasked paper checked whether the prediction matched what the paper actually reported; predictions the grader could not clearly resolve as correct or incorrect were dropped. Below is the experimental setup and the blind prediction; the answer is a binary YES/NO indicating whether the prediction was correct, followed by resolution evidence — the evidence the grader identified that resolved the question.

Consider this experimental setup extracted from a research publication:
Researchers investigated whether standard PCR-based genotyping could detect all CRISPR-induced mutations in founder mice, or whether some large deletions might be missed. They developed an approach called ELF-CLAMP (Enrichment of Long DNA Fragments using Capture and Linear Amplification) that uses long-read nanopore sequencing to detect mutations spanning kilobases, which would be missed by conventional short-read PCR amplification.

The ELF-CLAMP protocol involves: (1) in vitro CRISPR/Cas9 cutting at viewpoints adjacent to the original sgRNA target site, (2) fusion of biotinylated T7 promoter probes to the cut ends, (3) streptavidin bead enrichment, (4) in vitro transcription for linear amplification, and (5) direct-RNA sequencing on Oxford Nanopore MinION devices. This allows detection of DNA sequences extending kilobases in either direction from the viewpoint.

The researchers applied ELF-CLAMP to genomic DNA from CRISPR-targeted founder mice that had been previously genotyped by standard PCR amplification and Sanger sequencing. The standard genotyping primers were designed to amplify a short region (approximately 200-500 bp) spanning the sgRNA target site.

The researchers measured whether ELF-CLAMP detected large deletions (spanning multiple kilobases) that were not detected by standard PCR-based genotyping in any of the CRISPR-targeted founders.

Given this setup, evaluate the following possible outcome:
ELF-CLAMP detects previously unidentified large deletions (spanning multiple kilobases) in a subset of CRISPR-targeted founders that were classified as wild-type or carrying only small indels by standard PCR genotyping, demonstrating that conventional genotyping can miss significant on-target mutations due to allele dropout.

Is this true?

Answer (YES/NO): NO